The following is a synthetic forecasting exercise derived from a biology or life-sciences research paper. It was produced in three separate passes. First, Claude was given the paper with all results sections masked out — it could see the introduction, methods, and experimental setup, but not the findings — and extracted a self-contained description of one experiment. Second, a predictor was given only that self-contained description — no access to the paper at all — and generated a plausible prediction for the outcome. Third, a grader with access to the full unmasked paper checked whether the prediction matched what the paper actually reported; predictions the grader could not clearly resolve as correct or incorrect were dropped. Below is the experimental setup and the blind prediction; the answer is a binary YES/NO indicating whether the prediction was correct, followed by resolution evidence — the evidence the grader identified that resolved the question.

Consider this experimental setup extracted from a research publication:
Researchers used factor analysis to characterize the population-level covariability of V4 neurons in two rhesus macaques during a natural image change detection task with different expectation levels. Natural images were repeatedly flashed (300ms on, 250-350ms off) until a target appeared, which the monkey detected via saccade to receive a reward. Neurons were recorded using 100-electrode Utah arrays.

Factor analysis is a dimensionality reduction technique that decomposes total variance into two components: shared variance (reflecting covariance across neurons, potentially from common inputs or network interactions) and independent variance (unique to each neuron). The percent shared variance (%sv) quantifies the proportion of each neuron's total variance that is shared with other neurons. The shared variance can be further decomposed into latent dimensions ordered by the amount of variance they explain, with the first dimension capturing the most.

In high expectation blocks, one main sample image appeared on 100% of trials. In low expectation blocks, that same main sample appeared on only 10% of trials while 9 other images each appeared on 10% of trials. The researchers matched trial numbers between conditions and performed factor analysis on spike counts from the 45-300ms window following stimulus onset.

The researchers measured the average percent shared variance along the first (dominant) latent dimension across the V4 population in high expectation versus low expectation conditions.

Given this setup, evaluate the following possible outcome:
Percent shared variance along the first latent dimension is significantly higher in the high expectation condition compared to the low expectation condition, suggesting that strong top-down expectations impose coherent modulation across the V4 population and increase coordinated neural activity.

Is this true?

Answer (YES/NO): NO